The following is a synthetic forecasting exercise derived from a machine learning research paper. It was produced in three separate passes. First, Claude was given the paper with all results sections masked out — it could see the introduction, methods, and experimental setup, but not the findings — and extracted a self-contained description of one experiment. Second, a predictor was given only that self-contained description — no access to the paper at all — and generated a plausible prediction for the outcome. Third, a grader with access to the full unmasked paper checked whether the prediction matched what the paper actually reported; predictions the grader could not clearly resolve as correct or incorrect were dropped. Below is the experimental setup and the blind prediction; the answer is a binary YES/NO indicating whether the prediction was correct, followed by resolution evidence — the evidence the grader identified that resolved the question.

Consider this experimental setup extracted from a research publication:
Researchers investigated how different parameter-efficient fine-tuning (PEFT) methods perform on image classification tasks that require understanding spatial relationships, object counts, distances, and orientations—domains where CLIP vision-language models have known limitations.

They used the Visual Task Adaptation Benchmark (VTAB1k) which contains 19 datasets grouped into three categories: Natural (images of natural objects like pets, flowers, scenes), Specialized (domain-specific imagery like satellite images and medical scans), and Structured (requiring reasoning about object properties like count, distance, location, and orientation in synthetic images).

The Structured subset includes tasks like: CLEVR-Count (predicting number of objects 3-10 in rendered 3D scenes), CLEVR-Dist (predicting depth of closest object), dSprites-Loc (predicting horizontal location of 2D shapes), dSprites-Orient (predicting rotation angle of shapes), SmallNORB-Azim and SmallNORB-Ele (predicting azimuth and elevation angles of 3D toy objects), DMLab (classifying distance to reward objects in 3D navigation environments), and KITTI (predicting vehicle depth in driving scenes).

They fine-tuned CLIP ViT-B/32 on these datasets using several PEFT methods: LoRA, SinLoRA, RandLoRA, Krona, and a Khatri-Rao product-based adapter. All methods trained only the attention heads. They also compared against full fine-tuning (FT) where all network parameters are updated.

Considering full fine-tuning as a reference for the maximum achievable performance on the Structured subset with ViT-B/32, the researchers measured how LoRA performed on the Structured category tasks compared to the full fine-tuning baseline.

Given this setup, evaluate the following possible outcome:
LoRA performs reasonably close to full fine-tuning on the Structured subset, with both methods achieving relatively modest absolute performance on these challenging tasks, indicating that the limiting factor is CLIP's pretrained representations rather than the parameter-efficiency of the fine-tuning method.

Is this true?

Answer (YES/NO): NO